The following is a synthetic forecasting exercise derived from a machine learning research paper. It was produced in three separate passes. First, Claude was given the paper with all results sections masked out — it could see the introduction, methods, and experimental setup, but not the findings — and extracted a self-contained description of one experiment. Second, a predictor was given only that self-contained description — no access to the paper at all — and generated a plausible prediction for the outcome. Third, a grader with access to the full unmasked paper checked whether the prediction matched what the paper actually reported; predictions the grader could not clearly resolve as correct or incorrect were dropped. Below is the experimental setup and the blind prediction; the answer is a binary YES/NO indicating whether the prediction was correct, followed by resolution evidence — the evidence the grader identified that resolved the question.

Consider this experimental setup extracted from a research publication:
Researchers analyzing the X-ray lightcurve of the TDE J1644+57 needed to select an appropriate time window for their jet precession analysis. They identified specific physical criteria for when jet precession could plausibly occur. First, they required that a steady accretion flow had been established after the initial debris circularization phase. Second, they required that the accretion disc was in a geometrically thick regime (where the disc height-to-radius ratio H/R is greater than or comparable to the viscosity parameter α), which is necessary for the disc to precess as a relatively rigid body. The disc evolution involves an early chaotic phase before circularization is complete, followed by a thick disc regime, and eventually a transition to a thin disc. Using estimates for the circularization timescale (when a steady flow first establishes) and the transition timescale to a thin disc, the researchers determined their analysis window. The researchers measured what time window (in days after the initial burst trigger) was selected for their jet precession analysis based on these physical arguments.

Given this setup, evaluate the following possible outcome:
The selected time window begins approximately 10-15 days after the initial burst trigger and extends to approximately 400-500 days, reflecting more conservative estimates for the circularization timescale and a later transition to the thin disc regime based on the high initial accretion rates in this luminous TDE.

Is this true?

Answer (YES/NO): NO